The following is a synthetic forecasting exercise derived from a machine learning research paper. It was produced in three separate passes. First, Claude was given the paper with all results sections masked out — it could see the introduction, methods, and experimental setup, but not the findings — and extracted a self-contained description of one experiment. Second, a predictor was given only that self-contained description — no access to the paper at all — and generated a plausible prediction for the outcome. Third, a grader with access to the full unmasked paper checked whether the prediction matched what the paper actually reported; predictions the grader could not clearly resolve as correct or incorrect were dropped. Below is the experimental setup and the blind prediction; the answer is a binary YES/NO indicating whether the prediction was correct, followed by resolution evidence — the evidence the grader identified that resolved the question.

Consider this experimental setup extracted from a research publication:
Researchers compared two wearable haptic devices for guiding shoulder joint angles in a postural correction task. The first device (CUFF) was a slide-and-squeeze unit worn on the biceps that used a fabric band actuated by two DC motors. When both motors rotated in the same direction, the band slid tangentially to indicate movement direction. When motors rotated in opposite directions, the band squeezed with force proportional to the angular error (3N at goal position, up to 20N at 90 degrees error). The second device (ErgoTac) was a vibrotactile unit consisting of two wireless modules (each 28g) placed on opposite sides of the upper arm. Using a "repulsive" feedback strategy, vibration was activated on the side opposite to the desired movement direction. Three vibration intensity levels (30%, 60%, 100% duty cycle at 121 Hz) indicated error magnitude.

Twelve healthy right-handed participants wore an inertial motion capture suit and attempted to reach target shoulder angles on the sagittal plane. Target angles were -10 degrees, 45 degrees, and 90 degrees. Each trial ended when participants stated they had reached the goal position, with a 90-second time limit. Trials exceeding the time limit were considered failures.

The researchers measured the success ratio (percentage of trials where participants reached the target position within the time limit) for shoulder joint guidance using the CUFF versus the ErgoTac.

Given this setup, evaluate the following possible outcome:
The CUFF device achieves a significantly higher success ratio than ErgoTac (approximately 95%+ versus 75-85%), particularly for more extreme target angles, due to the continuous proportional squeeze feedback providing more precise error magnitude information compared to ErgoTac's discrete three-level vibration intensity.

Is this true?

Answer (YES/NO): NO